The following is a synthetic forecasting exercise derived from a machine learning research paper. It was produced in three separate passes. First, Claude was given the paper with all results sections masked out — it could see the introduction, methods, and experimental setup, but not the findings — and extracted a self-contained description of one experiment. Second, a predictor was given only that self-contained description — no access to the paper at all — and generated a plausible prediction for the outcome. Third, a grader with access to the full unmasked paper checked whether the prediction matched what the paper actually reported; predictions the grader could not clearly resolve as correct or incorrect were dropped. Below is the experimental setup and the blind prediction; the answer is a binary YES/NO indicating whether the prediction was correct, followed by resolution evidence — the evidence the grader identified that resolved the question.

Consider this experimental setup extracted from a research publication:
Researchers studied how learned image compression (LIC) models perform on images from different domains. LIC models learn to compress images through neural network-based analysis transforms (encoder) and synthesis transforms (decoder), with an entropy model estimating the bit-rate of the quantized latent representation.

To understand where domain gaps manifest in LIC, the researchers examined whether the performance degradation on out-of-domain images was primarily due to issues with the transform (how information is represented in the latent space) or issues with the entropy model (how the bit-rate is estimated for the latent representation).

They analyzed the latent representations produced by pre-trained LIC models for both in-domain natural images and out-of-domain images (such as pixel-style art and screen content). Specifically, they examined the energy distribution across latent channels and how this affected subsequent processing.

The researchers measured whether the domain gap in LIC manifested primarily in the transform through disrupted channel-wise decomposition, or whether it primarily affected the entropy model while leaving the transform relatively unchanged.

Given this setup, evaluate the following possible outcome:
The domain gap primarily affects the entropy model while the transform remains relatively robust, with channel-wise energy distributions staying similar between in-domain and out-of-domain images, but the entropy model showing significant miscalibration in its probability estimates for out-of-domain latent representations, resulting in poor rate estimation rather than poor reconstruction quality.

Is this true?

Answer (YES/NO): NO